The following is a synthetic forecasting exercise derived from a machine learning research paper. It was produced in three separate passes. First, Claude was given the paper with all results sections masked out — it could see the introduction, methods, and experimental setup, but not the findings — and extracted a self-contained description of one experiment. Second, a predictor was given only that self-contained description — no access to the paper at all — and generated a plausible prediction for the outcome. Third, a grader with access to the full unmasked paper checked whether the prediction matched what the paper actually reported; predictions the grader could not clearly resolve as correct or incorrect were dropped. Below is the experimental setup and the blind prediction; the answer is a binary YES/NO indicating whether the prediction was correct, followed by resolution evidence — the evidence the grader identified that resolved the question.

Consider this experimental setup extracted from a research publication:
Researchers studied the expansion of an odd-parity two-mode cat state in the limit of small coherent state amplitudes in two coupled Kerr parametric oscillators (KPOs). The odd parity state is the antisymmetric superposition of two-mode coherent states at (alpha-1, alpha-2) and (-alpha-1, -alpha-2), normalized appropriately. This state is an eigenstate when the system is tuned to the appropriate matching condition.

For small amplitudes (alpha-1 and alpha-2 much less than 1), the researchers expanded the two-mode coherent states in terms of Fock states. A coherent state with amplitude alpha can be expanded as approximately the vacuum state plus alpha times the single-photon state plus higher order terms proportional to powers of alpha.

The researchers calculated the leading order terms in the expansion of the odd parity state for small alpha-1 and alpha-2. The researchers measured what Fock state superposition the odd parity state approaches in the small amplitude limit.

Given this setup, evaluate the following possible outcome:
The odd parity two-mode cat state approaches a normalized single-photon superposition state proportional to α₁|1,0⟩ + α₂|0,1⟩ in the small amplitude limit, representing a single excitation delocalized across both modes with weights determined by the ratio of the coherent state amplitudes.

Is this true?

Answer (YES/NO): YES